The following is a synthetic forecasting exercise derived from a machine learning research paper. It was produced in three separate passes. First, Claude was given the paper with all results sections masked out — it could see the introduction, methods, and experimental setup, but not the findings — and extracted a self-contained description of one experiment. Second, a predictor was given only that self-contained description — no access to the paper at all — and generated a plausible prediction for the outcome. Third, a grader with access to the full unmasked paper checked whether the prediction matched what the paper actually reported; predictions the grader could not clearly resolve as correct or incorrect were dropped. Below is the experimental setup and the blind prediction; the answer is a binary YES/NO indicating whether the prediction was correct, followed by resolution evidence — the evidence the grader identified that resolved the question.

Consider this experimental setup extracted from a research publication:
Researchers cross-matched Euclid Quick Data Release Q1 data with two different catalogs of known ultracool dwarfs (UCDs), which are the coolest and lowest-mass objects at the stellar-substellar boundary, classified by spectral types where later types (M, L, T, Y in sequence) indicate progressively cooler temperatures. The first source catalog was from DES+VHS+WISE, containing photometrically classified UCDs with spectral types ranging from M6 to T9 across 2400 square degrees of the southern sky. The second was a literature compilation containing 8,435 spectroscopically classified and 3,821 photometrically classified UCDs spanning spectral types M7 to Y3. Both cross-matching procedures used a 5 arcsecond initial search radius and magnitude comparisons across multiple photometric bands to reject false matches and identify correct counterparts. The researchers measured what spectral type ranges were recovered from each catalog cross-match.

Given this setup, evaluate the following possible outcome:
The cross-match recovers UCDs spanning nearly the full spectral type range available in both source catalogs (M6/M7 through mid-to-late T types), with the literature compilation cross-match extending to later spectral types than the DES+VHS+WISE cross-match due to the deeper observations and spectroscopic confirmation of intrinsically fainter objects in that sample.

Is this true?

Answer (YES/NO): NO